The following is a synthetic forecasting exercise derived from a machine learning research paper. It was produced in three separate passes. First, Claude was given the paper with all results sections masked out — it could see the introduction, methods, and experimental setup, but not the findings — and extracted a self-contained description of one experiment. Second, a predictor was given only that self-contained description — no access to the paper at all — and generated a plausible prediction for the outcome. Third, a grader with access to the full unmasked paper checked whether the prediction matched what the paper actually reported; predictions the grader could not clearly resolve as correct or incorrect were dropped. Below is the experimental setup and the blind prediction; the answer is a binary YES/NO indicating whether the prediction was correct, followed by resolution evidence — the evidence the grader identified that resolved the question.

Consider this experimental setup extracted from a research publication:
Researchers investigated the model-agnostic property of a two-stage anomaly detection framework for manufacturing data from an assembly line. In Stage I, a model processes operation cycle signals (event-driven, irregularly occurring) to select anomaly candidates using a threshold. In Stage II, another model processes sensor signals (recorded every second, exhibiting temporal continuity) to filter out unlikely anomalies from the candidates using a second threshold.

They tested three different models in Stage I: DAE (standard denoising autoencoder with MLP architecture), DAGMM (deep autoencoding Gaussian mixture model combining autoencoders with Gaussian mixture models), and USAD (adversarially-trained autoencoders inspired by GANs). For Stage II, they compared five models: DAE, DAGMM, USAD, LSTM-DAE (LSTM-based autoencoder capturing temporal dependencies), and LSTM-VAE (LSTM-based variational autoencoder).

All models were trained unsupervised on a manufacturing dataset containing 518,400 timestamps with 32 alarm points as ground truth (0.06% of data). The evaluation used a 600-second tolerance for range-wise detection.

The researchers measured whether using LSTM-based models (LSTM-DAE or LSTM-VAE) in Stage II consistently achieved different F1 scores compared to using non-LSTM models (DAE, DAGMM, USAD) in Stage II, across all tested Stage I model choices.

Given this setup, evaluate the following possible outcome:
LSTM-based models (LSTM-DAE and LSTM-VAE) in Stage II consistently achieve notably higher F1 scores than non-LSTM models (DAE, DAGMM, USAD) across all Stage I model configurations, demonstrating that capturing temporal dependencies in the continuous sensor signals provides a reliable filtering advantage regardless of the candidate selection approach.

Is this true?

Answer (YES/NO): YES